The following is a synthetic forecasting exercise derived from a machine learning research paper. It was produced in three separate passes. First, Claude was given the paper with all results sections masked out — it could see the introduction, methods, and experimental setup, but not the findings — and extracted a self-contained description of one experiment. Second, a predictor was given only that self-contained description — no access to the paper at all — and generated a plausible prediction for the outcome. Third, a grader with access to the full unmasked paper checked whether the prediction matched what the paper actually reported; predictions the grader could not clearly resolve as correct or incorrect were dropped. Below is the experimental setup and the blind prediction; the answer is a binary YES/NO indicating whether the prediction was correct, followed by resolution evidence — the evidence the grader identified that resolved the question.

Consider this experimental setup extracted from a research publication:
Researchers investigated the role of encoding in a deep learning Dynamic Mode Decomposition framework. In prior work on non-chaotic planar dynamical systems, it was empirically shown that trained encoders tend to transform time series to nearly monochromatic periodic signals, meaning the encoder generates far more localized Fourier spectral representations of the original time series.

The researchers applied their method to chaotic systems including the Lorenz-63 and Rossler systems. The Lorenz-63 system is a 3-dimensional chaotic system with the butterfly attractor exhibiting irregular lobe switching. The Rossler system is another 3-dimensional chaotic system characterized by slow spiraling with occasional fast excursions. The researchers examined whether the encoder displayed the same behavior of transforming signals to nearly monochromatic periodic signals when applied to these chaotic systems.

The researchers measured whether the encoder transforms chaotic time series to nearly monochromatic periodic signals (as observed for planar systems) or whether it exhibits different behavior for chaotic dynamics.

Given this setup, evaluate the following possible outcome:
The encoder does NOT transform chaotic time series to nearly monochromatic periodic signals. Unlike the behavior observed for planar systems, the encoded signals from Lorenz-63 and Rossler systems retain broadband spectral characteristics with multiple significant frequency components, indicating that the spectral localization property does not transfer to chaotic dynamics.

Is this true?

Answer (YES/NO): YES